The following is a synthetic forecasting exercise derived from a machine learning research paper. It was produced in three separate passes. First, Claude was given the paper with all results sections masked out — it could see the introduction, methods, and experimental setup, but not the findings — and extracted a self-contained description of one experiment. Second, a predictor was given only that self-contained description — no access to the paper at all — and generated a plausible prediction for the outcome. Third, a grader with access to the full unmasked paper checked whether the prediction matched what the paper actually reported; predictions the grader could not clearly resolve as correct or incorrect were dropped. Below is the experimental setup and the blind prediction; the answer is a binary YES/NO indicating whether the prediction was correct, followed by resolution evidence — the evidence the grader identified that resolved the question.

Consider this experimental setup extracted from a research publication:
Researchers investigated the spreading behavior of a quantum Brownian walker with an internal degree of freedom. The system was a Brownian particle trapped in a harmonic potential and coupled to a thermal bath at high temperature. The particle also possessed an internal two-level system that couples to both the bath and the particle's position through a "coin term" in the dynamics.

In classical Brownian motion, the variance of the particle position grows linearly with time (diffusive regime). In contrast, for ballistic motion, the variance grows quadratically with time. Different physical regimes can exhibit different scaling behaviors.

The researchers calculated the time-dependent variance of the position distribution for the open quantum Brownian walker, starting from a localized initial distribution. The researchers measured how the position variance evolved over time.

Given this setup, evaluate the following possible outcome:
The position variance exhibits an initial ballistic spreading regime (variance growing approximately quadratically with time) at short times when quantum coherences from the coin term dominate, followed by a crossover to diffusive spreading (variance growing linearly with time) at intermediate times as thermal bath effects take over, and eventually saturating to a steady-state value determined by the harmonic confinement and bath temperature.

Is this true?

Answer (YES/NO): NO